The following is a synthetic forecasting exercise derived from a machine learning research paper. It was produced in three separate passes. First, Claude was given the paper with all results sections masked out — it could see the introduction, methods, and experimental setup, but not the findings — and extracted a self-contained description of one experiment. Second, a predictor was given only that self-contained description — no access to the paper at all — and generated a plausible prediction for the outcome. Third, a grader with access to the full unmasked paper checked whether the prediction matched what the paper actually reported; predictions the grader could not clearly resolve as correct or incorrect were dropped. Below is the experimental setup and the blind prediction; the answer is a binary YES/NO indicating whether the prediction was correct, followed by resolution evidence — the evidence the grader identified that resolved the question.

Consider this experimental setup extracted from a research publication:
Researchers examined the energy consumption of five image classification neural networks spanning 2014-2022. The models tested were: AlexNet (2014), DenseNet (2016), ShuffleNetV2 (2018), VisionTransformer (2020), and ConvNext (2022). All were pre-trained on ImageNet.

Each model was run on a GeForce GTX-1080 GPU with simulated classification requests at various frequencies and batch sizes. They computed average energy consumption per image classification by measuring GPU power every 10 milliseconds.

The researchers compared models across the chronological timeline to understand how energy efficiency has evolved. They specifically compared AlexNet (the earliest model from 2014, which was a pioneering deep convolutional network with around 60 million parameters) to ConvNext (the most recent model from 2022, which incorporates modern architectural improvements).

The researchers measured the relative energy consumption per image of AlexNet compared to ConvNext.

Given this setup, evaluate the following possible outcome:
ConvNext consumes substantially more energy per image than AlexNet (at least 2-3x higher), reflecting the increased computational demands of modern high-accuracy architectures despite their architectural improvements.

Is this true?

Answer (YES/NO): YES